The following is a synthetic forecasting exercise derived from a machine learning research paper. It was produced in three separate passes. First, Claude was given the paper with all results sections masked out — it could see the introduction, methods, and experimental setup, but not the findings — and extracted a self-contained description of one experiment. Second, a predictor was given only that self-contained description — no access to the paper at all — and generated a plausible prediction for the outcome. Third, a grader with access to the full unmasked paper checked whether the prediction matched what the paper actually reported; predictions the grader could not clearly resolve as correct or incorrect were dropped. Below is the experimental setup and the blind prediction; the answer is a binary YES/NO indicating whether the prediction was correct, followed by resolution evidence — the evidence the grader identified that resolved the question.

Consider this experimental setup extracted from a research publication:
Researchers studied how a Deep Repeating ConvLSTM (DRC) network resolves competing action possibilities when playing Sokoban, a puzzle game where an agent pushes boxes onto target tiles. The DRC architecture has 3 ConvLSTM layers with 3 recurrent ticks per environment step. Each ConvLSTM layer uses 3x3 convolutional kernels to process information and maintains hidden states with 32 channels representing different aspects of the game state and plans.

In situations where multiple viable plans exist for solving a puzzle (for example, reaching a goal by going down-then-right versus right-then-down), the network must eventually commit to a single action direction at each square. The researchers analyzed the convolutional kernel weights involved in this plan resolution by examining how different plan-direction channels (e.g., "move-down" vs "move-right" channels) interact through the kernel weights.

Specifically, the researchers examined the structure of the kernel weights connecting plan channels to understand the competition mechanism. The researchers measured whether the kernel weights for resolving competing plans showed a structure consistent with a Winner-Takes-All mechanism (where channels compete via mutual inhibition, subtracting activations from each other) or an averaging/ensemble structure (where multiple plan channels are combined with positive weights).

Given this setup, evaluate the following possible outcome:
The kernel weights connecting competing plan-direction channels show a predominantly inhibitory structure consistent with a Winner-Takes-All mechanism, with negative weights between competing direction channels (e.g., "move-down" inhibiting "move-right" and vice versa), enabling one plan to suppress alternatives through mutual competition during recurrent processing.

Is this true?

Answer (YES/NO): YES